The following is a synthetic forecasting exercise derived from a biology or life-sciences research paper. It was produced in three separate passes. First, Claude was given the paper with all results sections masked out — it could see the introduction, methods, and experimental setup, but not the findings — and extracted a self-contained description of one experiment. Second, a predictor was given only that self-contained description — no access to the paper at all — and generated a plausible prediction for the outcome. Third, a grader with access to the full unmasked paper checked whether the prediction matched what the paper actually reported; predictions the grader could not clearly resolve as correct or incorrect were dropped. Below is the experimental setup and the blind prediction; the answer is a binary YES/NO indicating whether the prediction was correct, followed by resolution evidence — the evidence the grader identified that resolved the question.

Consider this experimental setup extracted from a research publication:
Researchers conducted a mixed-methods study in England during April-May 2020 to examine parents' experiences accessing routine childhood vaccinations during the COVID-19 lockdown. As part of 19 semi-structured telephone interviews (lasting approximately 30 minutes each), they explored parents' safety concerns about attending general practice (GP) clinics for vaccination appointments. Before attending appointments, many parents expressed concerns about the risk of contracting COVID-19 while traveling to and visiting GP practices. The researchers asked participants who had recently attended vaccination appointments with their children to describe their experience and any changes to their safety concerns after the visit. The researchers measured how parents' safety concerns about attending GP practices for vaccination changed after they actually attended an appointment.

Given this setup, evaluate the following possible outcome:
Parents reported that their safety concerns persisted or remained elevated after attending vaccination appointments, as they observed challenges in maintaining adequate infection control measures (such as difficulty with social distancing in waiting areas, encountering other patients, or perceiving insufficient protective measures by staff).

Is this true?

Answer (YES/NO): NO